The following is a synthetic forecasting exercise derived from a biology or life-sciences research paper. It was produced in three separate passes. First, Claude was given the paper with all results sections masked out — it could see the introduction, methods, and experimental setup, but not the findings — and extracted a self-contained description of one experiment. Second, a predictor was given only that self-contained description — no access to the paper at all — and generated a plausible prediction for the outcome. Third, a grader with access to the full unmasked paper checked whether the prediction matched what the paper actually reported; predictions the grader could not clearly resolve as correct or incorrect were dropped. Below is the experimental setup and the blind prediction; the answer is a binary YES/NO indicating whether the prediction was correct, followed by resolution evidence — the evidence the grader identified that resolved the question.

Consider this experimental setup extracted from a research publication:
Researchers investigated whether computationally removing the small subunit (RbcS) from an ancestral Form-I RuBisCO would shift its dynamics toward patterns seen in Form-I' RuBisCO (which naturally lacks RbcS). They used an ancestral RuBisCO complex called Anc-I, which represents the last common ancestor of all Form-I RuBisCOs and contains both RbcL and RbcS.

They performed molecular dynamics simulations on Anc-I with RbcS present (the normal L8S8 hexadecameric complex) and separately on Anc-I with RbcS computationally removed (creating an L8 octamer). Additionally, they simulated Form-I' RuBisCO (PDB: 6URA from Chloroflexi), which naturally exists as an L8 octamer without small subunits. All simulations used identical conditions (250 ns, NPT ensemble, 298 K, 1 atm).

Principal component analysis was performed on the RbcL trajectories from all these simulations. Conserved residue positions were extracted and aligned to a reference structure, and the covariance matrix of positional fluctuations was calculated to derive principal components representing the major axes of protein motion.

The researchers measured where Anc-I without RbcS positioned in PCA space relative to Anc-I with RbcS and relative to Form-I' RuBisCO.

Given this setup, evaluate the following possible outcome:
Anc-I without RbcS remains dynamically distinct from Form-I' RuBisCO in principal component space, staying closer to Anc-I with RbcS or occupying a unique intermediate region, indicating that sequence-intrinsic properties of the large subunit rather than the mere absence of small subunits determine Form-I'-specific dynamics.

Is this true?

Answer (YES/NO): NO